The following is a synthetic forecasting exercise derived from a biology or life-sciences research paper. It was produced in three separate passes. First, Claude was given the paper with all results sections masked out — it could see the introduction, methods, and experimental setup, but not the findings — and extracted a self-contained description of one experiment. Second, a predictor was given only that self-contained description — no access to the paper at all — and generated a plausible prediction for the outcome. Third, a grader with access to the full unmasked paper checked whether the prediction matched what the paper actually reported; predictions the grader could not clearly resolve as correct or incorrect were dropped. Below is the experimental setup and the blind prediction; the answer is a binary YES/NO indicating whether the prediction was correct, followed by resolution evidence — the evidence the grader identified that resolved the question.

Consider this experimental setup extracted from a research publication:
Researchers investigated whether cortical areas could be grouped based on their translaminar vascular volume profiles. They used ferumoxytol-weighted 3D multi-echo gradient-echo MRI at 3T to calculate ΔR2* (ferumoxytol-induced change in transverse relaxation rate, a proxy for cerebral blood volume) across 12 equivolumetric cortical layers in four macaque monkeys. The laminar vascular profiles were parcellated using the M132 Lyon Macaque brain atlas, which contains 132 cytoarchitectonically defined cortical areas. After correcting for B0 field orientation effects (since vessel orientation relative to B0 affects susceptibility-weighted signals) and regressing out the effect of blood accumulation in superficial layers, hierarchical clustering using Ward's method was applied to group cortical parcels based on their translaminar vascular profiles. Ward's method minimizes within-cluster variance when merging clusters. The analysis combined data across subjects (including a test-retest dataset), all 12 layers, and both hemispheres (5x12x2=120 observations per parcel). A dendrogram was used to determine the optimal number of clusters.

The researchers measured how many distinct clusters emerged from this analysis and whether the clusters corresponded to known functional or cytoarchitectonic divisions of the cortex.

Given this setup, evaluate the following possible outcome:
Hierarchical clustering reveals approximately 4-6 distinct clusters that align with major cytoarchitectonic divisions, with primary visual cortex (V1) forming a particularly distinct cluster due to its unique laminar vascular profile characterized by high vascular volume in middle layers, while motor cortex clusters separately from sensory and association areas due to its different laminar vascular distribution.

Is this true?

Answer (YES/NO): NO